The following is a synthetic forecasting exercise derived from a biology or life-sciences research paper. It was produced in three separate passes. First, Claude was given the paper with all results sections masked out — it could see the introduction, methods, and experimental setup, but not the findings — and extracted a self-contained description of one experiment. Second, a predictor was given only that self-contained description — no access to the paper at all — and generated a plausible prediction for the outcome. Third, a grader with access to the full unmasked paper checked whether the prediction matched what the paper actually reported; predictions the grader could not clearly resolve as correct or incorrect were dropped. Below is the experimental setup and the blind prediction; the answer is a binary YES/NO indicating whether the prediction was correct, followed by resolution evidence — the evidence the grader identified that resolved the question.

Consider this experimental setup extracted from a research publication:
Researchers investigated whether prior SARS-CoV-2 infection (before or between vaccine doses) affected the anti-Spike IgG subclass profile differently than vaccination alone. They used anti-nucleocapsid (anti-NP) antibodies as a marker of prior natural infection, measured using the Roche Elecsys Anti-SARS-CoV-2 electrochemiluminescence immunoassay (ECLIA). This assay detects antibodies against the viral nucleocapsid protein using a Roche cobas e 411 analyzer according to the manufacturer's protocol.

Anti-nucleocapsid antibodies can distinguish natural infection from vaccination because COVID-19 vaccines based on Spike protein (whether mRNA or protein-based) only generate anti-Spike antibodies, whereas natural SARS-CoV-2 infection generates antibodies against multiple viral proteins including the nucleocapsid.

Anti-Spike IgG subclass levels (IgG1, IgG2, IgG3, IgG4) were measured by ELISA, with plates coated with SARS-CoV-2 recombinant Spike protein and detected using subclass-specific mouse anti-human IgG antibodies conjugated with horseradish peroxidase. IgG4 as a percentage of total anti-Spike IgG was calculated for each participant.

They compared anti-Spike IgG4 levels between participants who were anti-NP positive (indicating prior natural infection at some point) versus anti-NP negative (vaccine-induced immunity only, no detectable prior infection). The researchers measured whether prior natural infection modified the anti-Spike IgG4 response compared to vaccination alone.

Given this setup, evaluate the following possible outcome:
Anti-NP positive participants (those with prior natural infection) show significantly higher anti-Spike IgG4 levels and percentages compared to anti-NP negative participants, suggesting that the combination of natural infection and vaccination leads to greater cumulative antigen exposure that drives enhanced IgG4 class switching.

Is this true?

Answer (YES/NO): NO